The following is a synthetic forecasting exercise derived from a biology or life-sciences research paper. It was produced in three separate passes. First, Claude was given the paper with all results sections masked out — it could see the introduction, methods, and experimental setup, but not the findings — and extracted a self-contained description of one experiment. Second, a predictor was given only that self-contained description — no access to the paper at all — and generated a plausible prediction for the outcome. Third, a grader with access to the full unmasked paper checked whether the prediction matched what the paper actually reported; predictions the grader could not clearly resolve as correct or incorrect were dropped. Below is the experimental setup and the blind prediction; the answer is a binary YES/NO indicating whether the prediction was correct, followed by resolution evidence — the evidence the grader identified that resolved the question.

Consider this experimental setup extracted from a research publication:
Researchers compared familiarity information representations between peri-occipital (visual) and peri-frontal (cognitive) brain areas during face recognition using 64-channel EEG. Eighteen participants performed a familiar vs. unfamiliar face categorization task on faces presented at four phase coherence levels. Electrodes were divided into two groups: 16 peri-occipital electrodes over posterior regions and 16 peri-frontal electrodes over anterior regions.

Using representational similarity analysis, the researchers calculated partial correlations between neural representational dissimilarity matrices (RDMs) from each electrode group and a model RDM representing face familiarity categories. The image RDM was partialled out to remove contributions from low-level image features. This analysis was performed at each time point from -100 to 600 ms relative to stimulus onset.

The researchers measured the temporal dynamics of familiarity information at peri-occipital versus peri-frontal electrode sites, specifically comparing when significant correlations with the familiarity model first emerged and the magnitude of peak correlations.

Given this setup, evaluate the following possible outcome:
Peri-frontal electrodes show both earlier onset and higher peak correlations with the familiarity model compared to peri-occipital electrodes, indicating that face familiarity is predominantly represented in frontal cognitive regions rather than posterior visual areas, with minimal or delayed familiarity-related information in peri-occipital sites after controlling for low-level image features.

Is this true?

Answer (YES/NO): NO